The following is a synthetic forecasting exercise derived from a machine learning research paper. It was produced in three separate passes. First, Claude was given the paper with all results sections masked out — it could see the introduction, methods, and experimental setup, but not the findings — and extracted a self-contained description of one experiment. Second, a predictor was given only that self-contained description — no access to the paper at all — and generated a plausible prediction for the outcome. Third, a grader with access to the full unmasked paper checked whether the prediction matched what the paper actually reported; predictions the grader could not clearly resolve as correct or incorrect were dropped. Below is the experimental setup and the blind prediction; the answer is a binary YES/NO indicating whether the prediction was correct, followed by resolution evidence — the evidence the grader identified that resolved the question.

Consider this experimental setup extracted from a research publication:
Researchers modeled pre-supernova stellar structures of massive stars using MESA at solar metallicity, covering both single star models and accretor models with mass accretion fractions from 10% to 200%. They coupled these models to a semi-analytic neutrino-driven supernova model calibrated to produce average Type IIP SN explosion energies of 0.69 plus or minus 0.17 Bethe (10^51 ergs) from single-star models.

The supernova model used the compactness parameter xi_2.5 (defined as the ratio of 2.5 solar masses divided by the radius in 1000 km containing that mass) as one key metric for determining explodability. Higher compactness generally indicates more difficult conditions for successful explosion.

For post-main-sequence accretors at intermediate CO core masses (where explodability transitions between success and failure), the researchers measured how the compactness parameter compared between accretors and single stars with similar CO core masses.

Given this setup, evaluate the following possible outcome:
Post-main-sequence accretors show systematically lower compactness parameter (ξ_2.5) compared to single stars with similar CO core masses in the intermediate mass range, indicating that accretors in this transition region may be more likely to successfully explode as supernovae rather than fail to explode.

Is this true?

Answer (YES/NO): NO